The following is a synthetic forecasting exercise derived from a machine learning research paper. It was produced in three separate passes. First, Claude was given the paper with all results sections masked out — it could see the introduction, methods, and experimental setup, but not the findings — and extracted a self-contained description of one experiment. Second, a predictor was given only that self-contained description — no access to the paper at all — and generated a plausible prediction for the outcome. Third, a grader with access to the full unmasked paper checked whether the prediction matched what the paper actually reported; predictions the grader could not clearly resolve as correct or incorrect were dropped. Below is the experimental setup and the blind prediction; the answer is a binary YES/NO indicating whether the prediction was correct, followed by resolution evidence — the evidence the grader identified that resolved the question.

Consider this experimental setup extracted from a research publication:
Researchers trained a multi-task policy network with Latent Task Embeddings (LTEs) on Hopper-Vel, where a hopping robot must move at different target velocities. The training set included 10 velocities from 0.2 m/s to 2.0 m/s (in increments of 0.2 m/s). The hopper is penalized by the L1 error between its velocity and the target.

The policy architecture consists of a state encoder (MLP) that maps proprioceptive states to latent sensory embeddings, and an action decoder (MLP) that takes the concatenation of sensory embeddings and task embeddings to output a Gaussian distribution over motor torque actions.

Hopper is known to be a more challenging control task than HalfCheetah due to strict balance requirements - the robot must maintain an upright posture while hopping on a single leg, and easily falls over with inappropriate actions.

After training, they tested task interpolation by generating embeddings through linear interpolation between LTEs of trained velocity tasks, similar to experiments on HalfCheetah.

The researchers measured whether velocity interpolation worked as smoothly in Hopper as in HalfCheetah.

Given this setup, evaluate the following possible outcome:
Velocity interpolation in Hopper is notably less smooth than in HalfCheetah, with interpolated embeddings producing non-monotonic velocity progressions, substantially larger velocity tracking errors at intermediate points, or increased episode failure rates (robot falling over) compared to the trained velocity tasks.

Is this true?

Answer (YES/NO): NO